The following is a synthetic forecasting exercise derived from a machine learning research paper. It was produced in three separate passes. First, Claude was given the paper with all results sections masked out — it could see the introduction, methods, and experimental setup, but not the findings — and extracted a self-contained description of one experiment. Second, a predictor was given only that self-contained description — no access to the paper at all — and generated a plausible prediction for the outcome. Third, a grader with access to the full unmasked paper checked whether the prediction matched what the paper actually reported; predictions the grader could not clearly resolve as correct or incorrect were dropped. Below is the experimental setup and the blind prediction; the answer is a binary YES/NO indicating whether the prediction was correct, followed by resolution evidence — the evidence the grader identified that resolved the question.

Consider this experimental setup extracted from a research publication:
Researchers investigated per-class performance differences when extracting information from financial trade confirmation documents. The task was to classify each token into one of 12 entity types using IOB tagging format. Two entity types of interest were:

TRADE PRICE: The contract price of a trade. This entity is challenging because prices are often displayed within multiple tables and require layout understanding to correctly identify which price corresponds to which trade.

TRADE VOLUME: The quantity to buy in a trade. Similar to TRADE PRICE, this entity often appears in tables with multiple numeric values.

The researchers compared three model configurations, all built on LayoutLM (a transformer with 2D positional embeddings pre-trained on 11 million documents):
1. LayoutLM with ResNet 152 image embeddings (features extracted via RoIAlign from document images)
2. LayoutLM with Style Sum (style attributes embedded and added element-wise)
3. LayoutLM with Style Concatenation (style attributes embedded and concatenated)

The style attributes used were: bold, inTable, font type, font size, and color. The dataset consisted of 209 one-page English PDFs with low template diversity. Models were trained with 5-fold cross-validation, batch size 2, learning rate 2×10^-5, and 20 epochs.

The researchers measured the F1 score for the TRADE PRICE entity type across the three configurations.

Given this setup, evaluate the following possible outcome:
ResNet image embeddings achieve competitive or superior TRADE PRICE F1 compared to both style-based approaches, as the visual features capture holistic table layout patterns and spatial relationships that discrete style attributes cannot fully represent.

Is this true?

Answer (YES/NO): NO